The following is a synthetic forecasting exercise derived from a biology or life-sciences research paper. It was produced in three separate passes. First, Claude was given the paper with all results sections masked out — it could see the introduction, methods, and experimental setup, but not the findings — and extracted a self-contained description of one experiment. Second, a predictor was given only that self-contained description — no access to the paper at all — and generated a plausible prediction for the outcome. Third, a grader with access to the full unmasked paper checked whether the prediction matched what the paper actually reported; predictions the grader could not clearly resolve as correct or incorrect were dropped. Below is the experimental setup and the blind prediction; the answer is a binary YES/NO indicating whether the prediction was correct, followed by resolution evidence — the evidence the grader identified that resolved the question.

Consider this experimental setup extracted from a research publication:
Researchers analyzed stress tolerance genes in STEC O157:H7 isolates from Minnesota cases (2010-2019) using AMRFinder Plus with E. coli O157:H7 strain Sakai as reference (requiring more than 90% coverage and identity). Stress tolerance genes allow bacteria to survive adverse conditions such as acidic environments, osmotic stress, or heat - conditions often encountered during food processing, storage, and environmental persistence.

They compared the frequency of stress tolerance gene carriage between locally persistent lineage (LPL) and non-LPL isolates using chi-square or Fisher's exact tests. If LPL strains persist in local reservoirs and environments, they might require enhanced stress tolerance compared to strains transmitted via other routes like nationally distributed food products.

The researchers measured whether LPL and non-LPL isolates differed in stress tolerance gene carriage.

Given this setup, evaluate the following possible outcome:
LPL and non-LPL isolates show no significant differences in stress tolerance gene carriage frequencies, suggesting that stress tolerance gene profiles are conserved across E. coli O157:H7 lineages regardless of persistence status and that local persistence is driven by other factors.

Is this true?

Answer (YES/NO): NO